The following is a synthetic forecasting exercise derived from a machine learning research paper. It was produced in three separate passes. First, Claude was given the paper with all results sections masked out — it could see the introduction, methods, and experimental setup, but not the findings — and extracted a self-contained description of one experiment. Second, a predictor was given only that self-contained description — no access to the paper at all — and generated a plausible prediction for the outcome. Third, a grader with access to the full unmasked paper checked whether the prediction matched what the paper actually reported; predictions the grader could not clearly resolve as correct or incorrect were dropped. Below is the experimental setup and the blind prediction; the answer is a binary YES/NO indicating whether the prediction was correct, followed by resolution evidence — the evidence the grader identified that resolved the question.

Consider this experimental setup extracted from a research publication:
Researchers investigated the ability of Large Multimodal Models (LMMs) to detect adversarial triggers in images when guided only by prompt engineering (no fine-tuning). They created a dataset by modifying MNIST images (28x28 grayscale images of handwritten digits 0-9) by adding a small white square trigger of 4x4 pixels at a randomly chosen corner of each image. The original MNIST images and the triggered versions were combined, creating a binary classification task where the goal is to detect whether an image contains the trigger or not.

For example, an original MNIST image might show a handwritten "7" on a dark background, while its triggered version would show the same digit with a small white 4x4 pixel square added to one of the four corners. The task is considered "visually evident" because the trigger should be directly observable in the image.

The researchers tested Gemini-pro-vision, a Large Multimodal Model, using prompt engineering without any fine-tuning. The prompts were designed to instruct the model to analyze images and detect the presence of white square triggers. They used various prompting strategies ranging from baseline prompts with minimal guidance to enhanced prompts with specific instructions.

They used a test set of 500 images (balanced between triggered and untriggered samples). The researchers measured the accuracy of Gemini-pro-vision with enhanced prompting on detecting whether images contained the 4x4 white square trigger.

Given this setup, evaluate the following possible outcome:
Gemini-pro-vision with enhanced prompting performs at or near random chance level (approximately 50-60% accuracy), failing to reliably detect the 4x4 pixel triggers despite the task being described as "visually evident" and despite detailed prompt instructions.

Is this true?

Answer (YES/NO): NO